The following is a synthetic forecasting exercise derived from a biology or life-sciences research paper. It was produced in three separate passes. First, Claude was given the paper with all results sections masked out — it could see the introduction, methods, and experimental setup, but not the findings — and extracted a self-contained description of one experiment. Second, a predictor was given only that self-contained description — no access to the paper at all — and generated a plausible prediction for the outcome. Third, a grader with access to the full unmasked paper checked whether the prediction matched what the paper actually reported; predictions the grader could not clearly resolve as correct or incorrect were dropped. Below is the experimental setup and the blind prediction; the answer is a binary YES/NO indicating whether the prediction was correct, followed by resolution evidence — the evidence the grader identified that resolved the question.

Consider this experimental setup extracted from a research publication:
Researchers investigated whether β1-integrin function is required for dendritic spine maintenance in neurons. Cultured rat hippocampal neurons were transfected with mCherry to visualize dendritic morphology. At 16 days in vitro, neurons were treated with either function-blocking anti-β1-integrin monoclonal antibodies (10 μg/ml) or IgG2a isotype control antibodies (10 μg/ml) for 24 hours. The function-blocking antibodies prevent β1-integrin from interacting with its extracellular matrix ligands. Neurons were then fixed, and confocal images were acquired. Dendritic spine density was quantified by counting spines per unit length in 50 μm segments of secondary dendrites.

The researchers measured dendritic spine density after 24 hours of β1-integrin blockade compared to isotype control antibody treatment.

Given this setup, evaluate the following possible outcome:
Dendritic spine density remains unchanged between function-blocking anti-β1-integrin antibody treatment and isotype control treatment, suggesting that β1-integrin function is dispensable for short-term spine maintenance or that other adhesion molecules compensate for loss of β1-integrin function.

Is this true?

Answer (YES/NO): NO